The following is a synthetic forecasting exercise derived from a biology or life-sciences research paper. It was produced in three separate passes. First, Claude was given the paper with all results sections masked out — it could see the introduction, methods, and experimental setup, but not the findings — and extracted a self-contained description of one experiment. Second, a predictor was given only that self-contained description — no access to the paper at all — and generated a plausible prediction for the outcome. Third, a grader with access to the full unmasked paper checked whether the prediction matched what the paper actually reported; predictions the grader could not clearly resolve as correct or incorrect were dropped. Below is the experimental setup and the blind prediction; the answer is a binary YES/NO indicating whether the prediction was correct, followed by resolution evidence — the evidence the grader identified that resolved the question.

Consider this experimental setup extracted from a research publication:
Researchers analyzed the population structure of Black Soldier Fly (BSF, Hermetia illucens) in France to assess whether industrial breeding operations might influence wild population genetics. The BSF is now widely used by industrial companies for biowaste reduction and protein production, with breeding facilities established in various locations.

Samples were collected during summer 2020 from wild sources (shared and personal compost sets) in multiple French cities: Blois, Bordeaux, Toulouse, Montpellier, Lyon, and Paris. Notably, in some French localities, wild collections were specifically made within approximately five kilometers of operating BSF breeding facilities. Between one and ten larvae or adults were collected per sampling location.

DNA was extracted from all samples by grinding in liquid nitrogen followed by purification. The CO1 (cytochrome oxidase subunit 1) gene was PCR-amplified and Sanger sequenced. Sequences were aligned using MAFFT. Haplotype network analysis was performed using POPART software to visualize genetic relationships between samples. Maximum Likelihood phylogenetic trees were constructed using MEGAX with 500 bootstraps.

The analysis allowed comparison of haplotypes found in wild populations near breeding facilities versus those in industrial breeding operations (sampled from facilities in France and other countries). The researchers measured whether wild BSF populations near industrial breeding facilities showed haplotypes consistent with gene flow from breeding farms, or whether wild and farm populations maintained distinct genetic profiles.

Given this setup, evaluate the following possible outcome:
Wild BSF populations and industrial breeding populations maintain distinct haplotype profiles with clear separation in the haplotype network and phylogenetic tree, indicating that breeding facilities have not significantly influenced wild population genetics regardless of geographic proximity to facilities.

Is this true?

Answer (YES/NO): NO